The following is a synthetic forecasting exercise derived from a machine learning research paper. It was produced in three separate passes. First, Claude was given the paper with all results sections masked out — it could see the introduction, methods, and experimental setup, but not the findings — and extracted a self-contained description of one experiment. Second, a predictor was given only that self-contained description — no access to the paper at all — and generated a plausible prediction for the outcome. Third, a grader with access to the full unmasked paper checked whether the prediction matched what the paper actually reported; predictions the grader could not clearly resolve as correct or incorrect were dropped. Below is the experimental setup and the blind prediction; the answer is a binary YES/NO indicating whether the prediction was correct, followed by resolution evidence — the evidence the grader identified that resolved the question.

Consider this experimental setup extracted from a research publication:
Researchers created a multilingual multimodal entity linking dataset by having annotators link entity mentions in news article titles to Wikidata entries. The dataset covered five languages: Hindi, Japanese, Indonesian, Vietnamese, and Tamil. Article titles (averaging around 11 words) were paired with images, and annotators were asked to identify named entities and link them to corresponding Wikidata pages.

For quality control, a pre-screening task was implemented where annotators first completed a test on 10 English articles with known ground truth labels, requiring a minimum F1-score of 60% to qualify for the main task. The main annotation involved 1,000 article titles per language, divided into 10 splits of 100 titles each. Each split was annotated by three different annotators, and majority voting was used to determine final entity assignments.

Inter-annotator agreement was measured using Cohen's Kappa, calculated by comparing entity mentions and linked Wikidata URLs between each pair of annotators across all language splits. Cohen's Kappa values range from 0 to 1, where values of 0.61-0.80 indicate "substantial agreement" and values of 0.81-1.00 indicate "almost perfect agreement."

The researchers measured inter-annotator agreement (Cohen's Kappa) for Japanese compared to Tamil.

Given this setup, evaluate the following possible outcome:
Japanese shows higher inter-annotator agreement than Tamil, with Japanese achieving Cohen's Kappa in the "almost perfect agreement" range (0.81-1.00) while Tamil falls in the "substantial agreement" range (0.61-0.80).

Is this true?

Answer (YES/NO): YES